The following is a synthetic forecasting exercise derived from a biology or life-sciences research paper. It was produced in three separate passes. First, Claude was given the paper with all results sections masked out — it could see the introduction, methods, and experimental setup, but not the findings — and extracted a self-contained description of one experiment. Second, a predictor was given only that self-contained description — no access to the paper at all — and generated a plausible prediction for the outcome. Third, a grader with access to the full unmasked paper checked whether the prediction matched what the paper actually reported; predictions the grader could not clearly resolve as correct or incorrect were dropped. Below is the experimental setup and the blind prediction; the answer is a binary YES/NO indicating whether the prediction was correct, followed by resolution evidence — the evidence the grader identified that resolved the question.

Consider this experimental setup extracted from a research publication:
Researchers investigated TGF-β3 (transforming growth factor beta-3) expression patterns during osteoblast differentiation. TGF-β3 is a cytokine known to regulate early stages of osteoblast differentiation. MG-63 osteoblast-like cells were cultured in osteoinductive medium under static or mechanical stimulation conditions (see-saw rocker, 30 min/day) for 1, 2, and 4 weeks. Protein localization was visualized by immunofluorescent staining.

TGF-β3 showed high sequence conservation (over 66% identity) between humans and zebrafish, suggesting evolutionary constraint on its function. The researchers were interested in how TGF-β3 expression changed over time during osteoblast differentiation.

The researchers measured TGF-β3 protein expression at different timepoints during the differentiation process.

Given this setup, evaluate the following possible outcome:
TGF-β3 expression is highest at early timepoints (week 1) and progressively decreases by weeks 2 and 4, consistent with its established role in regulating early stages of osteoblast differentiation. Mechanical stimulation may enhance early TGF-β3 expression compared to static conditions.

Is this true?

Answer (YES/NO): NO